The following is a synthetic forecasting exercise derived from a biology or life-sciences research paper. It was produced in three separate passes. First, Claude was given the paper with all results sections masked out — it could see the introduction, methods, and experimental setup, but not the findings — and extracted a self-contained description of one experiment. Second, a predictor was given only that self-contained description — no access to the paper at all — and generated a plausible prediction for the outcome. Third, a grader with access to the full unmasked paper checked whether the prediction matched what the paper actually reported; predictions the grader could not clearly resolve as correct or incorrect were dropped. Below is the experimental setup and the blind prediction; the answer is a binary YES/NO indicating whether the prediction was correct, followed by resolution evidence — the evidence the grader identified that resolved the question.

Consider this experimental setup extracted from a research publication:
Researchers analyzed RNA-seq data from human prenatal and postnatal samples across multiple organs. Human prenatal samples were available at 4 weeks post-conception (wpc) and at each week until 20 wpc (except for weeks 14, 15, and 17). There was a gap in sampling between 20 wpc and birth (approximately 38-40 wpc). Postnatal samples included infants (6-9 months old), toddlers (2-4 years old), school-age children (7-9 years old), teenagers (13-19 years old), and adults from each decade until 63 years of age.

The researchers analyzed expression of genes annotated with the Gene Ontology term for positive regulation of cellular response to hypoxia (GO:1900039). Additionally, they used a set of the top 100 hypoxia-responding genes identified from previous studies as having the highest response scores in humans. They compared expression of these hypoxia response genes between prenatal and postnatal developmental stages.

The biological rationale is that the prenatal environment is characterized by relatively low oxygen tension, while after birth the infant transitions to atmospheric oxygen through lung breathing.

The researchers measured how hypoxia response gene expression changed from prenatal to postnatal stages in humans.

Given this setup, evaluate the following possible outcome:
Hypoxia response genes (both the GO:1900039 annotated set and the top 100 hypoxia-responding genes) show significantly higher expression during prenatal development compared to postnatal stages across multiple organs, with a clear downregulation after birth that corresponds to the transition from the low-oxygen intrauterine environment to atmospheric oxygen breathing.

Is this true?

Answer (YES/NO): YES